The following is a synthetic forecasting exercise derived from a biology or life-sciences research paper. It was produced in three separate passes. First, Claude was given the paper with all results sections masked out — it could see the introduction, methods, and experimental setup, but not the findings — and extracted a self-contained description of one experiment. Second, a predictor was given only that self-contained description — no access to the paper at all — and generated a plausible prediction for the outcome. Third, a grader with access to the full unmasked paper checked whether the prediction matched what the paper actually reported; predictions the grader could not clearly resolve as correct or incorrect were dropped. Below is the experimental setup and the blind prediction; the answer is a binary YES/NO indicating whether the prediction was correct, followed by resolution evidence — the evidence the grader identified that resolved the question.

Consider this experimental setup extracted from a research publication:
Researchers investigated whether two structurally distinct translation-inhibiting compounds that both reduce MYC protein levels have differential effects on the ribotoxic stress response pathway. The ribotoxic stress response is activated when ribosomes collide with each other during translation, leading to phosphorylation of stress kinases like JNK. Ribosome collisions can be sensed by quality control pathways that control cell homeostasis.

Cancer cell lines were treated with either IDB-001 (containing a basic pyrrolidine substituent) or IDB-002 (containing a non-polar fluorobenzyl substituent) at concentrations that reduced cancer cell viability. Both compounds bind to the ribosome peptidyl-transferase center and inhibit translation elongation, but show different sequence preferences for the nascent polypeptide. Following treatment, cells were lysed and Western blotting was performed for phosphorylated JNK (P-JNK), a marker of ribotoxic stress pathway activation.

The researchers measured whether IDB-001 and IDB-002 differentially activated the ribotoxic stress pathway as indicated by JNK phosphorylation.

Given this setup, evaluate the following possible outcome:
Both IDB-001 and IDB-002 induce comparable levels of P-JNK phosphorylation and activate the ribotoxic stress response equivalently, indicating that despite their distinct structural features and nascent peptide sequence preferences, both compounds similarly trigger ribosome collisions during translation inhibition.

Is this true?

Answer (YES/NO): NO